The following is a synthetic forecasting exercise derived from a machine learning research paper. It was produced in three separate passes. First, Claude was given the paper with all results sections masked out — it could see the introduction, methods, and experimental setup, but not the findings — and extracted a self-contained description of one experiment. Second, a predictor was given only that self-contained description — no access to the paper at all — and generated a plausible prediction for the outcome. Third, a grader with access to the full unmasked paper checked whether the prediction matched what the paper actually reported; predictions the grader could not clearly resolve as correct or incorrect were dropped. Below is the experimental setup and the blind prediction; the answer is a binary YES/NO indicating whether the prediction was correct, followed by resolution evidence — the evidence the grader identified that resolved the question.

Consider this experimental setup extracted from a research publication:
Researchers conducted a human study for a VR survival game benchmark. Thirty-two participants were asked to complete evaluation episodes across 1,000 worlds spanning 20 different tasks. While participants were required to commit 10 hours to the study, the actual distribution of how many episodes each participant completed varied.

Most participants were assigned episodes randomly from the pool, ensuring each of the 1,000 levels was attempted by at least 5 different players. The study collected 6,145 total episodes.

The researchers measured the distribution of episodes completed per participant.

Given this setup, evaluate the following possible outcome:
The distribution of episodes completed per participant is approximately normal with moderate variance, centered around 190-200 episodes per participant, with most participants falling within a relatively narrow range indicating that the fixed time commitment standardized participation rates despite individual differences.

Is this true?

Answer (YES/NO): NO